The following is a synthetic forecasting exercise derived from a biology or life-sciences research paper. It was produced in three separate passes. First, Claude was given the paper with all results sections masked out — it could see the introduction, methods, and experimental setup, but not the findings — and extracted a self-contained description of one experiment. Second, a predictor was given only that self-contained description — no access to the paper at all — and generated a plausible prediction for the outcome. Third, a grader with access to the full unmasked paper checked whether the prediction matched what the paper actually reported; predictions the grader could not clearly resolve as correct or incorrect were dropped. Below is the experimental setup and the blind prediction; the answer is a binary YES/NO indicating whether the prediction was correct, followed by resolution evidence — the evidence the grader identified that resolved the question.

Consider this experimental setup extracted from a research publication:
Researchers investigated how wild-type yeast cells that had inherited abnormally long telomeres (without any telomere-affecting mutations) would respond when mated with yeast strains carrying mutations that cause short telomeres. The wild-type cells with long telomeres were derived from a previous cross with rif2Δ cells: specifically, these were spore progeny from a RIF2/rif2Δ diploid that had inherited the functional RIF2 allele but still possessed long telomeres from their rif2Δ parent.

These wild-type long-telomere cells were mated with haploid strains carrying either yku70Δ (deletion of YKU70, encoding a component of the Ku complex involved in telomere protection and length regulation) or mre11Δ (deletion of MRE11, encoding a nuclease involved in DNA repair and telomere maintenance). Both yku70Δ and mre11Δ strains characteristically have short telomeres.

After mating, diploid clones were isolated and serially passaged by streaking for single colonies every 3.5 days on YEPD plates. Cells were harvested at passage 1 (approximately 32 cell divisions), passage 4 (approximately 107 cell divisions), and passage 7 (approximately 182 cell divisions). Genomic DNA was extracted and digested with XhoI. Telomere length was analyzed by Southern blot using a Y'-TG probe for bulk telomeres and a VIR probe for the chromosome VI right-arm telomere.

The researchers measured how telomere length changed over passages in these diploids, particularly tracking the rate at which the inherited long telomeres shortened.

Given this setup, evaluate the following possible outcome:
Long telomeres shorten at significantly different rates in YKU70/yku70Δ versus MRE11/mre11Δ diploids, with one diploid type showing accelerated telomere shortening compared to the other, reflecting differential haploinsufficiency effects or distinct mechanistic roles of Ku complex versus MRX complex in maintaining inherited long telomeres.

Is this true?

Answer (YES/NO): NO